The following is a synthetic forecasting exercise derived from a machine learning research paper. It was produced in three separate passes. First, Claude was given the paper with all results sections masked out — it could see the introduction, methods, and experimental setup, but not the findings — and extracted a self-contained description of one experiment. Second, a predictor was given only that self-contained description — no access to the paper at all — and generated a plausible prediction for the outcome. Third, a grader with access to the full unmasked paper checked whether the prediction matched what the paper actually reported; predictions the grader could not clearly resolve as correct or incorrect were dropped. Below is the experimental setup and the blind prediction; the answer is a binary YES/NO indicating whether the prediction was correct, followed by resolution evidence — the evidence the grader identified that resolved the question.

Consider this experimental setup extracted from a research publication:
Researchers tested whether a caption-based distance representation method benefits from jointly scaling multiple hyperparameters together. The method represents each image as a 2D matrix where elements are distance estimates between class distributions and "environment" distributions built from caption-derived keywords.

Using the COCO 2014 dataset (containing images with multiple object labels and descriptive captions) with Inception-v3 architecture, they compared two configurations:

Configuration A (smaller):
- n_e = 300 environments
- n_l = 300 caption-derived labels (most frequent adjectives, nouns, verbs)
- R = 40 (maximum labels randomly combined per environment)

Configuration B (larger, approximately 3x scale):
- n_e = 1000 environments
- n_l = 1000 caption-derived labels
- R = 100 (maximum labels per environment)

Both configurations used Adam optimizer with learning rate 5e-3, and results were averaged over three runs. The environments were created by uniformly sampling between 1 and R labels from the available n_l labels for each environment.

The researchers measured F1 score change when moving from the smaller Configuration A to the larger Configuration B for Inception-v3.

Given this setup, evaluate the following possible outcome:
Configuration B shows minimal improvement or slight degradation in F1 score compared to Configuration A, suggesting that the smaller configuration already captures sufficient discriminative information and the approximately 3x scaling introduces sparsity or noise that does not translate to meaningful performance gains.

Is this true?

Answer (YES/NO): YES